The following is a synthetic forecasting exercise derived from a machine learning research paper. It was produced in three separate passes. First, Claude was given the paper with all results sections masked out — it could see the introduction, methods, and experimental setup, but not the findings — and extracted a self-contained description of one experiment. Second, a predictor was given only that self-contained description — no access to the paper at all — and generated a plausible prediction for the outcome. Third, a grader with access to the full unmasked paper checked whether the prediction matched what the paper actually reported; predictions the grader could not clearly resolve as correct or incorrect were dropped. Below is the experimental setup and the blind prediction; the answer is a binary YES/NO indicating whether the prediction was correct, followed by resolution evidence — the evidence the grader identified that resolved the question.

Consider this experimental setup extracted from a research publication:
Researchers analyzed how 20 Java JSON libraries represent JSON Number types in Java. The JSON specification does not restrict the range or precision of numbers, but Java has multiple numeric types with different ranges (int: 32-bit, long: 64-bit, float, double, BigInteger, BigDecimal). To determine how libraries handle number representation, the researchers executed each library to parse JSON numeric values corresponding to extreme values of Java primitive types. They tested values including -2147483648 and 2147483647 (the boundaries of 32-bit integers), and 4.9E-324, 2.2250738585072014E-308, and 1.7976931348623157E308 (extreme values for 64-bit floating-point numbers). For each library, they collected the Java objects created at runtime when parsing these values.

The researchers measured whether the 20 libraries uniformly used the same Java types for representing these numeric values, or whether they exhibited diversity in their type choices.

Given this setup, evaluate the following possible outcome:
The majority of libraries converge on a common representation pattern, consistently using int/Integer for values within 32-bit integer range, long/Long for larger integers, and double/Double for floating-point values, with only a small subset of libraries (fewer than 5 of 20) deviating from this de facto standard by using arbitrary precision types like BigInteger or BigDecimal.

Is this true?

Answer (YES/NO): NO